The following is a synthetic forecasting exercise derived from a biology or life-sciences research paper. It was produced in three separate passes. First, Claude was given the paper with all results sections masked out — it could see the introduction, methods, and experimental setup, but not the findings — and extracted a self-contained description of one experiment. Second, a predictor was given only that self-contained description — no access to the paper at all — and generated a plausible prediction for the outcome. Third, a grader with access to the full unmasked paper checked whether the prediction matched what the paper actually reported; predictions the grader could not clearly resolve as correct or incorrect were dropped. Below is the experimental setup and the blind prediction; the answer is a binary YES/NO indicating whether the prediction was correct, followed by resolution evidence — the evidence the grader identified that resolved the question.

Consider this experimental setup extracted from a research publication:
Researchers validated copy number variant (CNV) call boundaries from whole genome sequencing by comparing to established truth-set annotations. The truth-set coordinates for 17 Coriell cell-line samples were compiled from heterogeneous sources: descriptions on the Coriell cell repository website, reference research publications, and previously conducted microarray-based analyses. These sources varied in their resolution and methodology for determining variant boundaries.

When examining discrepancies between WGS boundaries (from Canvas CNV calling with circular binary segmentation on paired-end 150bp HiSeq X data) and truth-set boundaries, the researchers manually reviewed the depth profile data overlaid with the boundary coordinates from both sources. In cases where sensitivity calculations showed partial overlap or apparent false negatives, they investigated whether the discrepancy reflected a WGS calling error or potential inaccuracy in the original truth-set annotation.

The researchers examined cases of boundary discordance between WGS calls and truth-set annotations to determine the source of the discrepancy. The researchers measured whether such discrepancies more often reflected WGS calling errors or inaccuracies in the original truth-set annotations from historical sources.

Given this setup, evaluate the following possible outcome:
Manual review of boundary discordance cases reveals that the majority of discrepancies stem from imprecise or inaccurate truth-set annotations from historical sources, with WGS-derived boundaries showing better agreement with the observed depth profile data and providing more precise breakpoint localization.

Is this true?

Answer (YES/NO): YES